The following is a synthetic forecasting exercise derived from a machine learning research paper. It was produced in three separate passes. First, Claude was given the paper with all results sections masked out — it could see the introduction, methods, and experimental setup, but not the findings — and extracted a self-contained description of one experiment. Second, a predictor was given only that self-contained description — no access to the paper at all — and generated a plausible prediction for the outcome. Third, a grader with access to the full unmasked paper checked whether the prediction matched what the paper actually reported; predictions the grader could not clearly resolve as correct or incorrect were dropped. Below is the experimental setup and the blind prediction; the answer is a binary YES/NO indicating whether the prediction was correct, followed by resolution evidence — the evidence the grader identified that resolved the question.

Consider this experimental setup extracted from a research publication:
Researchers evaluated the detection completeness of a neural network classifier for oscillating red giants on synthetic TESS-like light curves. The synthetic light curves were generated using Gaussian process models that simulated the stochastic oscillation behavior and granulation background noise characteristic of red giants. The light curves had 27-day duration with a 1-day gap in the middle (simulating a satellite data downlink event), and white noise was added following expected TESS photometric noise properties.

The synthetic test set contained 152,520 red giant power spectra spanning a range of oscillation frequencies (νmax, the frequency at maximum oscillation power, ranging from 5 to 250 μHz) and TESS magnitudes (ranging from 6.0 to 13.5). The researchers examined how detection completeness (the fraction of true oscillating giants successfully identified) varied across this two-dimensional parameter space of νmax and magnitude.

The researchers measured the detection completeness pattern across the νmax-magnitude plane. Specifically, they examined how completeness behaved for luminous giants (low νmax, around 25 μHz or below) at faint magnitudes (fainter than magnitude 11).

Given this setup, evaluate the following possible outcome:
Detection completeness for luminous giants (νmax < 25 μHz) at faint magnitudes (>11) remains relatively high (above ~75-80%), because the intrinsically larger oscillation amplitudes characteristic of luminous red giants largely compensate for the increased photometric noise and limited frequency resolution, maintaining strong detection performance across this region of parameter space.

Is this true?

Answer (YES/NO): NO